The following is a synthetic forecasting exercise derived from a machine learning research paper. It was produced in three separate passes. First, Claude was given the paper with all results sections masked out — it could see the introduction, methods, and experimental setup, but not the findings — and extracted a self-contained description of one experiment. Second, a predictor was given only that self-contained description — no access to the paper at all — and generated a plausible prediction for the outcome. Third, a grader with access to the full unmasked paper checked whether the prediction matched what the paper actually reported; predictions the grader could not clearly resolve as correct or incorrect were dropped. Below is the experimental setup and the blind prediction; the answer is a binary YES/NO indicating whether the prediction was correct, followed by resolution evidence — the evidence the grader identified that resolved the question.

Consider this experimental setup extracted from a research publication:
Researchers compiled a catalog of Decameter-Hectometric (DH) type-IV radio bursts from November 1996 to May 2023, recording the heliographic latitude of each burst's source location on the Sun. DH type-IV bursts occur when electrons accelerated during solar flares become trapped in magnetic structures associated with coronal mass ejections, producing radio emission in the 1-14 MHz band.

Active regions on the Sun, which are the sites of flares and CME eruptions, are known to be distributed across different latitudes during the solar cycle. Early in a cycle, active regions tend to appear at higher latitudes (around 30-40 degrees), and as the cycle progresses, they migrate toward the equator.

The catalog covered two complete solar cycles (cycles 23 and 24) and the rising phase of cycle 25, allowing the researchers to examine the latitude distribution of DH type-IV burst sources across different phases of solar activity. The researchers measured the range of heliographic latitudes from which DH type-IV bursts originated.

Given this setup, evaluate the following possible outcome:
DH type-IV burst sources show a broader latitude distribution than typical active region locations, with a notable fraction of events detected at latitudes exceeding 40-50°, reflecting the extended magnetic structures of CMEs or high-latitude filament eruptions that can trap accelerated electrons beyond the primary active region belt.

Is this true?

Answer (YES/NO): NO